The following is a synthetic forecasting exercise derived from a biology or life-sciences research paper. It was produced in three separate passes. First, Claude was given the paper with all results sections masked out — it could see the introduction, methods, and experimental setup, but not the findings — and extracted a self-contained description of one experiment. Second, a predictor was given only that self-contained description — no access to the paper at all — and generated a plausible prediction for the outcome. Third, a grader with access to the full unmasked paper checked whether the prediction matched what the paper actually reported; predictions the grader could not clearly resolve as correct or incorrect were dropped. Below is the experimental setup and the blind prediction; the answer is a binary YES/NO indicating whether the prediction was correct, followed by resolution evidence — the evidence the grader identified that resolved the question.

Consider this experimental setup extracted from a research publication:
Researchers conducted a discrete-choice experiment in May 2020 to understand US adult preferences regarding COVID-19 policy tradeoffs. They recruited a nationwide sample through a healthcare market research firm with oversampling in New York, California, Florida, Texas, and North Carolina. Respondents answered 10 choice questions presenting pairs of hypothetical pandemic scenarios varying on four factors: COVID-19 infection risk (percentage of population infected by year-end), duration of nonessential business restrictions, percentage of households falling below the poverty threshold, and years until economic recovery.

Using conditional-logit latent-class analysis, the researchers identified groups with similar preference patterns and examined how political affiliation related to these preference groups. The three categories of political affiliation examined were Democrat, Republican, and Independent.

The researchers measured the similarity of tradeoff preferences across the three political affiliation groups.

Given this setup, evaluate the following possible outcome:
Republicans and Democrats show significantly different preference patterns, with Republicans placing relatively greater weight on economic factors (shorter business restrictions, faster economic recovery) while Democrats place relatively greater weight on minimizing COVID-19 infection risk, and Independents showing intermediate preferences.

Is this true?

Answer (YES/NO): NO